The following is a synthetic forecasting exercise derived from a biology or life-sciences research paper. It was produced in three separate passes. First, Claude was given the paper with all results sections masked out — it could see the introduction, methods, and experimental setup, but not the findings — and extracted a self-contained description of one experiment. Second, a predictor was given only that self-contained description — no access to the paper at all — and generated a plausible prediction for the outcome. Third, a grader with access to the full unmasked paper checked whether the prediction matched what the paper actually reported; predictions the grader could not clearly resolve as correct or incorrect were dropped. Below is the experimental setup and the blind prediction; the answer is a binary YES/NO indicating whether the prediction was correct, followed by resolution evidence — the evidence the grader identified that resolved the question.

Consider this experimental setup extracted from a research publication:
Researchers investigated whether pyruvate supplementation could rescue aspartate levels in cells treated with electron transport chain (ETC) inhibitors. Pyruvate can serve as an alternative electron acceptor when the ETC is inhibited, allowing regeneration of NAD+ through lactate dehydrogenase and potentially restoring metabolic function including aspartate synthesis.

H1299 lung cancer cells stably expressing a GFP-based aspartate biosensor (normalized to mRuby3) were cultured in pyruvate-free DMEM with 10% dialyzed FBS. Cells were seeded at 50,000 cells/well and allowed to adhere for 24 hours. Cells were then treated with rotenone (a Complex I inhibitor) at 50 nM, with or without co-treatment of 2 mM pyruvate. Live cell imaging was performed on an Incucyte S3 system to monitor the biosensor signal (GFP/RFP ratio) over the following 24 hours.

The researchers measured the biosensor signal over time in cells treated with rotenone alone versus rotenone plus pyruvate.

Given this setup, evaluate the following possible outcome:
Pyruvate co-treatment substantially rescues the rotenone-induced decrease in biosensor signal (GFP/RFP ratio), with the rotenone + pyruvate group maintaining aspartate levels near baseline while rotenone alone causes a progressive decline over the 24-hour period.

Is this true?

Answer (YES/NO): NO